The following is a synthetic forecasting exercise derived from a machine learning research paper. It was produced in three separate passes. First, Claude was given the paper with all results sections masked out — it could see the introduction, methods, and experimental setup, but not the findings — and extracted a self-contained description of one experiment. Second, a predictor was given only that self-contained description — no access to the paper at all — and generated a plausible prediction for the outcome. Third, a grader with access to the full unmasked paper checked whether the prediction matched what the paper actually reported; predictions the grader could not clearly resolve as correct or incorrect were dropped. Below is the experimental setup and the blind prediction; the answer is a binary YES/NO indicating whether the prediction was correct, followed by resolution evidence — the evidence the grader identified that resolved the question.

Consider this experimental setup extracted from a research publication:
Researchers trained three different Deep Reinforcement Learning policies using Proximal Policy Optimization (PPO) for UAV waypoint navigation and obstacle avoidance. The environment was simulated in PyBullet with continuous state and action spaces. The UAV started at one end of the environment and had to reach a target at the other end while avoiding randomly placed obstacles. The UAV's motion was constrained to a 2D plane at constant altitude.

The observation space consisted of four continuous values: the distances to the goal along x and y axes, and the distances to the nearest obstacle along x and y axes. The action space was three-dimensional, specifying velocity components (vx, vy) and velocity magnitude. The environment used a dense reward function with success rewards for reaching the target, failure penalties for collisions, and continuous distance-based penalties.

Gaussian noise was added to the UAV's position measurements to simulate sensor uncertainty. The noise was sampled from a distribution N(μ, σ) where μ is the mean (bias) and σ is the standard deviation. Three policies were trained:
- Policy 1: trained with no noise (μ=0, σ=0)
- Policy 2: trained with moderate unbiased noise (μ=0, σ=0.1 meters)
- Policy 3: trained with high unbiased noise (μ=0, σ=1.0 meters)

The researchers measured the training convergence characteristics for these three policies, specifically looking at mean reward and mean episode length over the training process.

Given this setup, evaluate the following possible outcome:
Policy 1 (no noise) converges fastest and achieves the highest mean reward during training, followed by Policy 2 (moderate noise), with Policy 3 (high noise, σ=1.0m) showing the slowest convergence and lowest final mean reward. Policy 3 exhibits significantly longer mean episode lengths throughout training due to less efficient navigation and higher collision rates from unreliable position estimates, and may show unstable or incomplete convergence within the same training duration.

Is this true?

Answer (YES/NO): NO